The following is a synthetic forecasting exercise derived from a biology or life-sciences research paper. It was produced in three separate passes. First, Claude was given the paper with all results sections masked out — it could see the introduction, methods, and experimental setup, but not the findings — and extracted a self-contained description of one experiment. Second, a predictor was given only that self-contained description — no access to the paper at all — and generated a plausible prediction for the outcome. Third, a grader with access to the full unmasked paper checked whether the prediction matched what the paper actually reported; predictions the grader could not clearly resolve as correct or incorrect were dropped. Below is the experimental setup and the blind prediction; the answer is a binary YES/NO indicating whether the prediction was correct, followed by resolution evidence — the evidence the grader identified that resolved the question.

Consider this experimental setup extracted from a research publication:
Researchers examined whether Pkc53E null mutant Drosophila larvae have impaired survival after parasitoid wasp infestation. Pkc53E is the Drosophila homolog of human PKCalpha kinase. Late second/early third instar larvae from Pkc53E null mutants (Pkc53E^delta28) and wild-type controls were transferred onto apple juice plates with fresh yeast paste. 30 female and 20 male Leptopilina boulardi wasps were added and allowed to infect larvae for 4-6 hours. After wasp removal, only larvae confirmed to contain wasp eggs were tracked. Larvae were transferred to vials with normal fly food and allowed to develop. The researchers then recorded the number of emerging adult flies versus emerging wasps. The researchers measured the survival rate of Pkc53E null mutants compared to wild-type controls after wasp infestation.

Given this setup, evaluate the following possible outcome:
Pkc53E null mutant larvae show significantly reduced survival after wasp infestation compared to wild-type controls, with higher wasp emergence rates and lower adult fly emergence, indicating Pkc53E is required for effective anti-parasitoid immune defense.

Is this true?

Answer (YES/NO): YES